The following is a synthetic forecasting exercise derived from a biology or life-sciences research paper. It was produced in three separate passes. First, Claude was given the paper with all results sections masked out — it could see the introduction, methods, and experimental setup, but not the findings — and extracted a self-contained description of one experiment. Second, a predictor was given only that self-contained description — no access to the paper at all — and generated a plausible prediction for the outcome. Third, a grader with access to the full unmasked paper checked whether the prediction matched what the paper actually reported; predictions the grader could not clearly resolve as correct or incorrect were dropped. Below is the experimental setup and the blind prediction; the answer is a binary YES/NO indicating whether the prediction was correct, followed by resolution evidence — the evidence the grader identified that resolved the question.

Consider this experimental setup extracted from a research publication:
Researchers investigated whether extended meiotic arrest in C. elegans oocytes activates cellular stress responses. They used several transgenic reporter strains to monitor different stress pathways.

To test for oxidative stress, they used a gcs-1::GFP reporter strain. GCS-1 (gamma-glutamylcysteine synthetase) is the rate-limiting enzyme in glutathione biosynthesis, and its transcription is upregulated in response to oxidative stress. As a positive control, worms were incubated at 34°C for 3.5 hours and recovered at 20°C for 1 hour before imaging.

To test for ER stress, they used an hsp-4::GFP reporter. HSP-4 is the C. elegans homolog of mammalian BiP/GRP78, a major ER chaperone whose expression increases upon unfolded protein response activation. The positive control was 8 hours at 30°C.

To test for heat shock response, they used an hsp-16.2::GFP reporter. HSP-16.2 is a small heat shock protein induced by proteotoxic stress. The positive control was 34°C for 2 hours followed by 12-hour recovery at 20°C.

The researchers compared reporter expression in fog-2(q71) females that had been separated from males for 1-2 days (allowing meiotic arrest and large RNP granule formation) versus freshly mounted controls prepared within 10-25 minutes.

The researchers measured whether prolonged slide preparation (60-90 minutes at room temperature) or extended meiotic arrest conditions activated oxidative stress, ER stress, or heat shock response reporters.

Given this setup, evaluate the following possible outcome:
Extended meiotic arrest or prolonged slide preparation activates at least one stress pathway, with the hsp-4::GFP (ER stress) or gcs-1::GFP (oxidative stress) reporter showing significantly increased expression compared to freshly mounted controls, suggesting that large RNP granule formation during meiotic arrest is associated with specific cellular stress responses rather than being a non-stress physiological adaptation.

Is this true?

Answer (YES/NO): NO